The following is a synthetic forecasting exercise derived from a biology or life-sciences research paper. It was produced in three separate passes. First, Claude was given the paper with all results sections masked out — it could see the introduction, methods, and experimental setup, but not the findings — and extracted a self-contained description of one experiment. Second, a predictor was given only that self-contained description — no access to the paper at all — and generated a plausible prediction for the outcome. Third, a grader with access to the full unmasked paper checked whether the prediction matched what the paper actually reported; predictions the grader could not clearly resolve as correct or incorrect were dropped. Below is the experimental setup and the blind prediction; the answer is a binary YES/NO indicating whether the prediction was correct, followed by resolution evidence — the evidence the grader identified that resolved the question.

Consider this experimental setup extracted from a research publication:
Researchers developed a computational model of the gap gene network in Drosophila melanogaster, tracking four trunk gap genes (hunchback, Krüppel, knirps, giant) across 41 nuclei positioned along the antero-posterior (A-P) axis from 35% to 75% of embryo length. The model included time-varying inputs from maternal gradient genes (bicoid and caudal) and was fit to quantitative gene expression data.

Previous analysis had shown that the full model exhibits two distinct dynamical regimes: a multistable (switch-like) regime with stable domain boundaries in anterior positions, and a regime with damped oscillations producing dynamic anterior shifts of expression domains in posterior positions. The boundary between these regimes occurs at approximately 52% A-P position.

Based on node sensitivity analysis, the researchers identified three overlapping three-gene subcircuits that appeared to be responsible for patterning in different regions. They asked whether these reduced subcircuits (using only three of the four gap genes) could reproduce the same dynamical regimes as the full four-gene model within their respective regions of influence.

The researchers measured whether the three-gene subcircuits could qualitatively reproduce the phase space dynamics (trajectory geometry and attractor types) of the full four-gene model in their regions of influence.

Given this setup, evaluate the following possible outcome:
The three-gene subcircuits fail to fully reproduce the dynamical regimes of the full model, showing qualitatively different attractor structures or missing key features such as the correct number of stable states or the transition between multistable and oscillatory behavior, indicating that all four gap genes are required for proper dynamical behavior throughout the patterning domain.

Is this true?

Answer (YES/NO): NO